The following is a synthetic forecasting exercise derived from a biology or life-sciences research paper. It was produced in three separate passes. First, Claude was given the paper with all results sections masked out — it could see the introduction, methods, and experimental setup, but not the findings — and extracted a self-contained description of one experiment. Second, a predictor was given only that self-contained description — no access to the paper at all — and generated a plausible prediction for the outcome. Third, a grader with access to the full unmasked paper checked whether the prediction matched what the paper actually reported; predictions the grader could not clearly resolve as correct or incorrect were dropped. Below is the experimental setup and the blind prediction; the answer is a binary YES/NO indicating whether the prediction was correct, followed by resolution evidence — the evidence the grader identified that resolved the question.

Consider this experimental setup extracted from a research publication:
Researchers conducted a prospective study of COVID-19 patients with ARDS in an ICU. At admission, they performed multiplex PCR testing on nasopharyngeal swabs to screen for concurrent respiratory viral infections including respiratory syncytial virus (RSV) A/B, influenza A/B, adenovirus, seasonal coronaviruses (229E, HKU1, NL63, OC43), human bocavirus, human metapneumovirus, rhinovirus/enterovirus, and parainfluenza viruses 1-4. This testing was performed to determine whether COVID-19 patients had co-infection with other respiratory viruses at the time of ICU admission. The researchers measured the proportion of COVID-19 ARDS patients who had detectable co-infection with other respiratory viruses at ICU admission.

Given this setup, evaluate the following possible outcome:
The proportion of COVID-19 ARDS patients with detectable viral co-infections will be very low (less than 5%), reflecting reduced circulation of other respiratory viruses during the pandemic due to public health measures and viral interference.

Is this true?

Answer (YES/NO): YES